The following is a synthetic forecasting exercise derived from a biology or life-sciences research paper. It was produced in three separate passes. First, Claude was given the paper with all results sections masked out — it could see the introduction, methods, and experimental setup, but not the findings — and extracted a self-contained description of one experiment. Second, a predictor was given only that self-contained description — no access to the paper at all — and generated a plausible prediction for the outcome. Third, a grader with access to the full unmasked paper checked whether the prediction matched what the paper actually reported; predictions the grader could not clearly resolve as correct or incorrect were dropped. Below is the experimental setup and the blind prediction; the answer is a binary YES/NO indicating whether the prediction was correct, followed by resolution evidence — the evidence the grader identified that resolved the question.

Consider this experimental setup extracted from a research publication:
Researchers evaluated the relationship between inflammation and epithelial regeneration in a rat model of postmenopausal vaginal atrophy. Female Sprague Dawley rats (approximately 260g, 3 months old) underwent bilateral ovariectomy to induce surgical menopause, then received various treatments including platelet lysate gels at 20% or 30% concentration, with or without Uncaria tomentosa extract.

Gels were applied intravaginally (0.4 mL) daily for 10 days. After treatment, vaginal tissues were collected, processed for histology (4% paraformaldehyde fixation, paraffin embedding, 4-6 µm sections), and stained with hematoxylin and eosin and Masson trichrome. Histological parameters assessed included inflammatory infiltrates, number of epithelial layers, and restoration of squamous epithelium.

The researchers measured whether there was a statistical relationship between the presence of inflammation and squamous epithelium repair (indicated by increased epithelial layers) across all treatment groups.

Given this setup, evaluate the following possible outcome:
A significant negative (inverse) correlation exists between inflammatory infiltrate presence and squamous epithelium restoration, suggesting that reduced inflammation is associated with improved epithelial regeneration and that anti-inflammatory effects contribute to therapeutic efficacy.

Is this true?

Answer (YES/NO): YES